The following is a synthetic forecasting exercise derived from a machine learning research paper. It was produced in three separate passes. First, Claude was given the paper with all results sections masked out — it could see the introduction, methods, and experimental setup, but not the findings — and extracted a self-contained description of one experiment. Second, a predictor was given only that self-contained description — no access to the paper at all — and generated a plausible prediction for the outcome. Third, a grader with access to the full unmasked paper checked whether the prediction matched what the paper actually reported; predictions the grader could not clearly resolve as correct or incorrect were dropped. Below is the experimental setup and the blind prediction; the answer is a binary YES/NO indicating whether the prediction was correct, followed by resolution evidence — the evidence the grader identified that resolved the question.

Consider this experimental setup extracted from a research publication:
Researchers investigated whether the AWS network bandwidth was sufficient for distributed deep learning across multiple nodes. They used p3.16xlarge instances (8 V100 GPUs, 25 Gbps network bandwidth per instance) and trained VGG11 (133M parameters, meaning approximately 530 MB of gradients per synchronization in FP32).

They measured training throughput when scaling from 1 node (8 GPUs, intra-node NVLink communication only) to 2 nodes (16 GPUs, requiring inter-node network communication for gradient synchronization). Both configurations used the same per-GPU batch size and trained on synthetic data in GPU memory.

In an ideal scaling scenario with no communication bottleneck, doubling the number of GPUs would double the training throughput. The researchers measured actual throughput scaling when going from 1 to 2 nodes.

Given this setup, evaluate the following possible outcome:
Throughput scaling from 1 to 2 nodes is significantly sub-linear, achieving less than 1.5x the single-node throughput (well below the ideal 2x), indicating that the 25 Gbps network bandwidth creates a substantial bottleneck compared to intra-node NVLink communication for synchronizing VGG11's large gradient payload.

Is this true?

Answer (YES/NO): YES